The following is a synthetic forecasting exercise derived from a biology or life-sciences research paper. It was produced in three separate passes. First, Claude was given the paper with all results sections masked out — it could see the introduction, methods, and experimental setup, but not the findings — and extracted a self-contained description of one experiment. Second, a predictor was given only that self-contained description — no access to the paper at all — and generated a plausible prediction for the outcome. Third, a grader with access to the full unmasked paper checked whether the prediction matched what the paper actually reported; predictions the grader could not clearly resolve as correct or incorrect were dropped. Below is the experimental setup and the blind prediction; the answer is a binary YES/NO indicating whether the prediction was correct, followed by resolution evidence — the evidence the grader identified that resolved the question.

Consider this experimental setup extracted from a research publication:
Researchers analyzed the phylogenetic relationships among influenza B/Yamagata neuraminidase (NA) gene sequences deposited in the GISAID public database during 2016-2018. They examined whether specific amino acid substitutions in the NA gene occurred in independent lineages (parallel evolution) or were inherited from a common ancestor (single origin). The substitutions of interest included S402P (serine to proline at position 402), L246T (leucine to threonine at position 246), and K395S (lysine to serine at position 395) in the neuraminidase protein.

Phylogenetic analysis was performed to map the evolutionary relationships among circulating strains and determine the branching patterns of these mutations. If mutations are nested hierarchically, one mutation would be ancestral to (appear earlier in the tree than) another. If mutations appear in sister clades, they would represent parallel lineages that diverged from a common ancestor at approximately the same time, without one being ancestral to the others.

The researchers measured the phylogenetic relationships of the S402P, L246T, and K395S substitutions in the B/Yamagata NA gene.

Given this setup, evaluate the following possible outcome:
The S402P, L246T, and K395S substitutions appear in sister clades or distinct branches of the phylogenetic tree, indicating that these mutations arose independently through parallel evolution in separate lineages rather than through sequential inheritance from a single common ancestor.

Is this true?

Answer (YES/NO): YES